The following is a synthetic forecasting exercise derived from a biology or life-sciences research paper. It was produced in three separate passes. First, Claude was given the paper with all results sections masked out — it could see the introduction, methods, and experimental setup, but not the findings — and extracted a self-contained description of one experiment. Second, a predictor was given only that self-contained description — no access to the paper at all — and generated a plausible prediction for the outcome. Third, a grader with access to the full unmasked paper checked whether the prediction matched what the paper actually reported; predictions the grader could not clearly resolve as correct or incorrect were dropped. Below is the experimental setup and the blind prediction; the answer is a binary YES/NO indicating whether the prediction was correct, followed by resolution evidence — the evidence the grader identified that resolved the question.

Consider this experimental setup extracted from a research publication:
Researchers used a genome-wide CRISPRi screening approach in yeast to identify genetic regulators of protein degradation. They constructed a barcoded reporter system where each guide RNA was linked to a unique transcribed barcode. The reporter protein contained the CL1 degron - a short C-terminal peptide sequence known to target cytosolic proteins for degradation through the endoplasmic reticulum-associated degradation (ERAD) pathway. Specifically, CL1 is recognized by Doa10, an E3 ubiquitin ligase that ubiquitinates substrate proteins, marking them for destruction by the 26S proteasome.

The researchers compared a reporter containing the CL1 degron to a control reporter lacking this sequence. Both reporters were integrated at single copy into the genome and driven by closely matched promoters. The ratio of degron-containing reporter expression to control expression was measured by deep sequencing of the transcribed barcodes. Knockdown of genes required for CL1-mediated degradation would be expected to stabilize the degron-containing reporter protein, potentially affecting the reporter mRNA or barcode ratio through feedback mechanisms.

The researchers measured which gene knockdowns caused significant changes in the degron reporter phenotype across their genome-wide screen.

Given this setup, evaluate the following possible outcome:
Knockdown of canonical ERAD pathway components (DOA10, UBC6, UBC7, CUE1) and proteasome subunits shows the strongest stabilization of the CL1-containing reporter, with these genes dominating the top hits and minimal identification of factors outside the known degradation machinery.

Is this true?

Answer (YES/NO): YES